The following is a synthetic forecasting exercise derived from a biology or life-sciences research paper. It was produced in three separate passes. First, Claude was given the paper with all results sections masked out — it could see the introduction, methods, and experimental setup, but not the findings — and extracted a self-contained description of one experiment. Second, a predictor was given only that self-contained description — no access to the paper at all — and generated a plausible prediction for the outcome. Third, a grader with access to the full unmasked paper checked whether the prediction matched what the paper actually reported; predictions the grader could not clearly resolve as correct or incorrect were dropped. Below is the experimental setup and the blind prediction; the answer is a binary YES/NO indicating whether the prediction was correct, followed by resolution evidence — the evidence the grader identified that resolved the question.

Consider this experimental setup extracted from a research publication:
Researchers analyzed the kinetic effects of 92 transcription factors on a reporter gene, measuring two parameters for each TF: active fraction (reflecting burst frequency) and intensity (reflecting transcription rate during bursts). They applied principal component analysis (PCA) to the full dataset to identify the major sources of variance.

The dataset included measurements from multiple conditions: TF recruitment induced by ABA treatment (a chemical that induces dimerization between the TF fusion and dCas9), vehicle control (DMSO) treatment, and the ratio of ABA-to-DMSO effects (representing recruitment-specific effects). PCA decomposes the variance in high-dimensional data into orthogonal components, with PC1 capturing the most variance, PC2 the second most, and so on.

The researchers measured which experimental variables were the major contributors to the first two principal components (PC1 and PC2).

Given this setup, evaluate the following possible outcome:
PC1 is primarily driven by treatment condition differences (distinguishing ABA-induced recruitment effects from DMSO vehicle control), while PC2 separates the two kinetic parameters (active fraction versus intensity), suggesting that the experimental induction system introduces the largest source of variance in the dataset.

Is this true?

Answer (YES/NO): NO